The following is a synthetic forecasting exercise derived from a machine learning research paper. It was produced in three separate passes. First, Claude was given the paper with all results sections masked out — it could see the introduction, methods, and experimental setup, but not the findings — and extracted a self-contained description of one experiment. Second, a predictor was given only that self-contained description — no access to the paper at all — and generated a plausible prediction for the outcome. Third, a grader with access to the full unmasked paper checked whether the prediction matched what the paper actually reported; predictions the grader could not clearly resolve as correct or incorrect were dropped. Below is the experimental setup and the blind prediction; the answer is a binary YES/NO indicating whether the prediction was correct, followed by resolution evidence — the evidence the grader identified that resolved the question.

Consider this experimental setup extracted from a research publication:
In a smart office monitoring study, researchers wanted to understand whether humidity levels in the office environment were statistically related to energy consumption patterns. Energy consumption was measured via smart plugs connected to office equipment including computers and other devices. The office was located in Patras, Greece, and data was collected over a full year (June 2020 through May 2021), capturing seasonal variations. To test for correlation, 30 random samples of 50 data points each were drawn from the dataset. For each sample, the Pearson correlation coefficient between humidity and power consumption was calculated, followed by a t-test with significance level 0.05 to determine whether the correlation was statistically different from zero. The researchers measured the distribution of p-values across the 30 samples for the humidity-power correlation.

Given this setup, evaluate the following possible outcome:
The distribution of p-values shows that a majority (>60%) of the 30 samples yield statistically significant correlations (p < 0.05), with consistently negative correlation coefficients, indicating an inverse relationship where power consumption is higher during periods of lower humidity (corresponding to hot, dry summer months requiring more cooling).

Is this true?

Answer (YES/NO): NO